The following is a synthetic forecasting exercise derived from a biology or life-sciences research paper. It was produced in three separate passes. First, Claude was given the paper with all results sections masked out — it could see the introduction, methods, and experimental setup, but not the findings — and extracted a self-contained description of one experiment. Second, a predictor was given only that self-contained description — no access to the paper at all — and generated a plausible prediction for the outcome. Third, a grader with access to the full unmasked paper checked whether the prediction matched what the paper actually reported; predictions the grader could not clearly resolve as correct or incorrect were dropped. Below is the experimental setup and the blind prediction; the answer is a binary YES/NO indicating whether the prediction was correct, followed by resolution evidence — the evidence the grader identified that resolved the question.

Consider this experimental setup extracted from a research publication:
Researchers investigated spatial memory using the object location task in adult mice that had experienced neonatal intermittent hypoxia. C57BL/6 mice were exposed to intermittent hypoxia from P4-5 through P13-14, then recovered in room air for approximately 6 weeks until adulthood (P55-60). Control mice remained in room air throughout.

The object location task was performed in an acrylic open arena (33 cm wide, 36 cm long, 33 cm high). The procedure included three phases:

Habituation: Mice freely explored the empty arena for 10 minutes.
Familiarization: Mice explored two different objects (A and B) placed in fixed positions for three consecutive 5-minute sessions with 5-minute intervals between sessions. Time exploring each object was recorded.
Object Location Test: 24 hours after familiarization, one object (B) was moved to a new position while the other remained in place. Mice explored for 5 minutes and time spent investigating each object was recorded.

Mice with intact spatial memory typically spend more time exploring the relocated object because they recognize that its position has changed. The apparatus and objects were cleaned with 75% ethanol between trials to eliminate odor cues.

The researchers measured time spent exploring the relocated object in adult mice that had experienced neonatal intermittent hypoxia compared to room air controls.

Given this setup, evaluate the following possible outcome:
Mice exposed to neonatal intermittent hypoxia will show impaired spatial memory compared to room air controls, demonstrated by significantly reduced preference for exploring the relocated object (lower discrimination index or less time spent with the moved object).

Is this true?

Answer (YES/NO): YES